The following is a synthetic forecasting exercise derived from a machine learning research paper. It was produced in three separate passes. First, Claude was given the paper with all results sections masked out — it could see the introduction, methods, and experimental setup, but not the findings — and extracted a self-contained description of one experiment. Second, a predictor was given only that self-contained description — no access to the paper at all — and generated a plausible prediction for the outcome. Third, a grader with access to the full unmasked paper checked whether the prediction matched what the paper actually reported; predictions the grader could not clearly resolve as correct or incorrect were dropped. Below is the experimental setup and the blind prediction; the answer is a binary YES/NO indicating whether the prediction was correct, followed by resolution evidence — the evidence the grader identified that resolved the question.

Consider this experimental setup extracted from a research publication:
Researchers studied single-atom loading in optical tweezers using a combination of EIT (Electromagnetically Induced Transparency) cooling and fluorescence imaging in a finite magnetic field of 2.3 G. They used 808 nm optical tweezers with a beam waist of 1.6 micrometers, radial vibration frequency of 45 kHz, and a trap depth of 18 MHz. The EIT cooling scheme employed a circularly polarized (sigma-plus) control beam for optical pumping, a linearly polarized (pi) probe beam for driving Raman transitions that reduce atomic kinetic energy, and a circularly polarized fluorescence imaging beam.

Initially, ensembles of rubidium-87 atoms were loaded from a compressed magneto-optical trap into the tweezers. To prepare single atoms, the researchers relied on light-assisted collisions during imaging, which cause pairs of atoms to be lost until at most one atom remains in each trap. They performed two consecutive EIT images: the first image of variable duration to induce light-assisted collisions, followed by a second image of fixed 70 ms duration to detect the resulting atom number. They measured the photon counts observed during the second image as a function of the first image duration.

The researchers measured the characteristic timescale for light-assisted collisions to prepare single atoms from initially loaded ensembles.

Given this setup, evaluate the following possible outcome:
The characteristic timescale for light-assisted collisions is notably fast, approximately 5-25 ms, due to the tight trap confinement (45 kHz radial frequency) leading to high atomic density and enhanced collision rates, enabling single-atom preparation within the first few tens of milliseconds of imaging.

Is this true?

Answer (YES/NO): NO